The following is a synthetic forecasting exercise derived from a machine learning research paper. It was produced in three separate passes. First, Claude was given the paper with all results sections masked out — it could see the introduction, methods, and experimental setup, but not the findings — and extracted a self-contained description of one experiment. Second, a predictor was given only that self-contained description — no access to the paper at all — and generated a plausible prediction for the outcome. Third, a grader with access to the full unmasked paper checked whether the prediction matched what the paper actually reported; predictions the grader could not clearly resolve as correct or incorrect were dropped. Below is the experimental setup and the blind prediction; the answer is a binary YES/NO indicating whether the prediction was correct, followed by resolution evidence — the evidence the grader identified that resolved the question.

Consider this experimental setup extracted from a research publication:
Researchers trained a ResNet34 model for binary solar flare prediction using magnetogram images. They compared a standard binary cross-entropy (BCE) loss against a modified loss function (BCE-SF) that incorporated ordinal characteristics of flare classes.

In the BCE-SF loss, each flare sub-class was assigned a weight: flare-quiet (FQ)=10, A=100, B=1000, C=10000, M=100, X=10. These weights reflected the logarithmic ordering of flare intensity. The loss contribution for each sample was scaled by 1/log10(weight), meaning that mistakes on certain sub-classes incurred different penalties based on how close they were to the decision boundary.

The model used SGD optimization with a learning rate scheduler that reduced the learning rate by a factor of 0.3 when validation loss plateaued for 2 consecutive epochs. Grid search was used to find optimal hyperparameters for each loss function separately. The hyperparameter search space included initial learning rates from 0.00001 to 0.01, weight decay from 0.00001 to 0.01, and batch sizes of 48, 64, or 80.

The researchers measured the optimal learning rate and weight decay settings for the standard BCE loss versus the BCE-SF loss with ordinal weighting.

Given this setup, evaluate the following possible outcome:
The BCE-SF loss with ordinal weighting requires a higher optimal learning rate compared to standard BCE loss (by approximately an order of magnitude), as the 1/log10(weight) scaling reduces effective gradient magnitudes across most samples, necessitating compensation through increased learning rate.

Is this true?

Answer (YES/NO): NO